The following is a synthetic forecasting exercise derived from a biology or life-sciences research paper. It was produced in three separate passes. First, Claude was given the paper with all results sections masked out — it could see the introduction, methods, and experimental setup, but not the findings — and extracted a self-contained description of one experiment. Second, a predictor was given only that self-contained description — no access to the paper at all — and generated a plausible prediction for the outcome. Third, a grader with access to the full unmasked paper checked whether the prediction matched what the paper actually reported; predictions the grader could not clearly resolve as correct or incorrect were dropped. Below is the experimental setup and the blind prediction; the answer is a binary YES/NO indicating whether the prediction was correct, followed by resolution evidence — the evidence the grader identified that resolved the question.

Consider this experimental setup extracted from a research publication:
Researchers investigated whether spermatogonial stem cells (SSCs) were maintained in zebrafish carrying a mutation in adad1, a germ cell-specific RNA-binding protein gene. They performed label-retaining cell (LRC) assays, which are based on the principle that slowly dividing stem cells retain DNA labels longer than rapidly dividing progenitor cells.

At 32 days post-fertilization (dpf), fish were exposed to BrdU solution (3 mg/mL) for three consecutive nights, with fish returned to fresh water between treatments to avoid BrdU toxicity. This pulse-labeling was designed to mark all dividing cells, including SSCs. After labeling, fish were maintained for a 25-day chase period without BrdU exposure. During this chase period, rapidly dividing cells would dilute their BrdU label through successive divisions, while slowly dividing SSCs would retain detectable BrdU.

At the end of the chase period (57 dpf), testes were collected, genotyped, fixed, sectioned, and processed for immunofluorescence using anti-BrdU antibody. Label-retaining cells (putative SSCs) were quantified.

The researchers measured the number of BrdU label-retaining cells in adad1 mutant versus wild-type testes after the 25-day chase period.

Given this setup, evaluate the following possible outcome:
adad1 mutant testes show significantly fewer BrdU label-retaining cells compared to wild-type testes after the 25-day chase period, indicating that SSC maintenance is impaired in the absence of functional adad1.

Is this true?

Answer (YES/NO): YES